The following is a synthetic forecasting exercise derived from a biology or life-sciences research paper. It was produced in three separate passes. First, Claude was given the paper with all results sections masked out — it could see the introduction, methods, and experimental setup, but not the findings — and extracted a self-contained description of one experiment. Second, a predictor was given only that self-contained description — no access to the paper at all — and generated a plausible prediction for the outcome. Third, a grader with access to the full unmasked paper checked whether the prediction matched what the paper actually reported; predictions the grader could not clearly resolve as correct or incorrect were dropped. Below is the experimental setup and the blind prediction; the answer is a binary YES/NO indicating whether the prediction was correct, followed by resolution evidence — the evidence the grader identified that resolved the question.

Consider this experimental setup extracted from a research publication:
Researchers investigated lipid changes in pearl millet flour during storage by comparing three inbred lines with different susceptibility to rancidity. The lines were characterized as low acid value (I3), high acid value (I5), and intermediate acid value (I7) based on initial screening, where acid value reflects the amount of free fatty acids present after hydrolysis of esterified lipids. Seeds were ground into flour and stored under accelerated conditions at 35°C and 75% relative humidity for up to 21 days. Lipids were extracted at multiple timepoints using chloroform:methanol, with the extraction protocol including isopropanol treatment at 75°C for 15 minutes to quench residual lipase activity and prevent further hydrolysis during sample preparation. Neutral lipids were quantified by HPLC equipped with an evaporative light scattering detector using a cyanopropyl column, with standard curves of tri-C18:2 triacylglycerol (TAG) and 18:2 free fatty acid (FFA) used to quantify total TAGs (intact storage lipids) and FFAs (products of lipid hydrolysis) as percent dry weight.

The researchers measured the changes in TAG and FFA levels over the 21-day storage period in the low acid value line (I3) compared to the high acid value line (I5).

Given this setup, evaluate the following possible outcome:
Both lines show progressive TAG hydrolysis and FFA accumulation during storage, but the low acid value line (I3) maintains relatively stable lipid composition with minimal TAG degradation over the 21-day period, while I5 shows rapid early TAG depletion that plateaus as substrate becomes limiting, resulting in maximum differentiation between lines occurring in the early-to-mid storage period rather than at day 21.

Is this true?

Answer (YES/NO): NO